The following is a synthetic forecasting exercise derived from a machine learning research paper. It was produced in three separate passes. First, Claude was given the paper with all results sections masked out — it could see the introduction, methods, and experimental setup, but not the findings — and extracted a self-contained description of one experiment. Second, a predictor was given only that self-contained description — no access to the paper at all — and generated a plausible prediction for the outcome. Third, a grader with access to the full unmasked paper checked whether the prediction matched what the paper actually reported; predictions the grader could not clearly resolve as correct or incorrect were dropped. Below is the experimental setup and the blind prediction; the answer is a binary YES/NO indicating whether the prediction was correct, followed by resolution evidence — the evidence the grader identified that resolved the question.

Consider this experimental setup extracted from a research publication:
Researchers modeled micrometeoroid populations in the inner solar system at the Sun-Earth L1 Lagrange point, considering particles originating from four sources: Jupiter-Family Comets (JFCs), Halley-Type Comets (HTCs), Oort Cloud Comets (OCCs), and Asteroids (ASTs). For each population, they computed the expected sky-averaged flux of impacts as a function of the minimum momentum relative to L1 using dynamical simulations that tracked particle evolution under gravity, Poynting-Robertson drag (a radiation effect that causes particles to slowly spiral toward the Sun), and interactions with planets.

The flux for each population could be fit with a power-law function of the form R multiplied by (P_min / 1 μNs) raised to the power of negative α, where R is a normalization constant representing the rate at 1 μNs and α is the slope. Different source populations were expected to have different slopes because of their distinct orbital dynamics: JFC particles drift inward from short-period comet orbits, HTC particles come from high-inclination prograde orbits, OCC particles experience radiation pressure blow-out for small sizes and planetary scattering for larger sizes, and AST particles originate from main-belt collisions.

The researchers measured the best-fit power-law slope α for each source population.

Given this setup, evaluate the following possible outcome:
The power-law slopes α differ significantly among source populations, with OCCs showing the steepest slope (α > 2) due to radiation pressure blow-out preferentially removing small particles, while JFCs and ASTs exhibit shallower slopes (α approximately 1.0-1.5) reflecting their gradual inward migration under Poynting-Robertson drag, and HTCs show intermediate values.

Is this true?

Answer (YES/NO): NO